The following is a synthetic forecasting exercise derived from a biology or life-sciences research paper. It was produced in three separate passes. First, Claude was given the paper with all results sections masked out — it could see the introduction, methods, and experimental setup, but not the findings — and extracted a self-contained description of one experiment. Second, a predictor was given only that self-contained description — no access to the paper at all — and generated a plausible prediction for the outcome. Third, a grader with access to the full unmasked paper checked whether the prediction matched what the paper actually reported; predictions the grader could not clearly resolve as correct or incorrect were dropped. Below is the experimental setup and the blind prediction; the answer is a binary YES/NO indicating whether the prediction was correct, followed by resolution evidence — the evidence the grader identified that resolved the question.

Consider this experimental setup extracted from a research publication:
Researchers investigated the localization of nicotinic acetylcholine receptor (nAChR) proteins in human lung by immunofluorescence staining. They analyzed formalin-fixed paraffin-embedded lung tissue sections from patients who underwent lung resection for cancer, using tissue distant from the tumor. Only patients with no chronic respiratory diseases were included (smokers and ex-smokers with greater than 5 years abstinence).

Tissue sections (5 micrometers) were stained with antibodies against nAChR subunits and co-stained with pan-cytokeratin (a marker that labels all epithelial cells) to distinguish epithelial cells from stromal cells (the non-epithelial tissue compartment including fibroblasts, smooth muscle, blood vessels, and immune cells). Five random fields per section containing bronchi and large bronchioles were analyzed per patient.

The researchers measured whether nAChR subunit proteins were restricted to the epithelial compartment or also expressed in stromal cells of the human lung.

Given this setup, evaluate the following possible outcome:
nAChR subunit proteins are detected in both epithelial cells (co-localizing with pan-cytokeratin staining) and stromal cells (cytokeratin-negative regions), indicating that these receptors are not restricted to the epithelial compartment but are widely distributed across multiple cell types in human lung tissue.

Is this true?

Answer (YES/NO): YES